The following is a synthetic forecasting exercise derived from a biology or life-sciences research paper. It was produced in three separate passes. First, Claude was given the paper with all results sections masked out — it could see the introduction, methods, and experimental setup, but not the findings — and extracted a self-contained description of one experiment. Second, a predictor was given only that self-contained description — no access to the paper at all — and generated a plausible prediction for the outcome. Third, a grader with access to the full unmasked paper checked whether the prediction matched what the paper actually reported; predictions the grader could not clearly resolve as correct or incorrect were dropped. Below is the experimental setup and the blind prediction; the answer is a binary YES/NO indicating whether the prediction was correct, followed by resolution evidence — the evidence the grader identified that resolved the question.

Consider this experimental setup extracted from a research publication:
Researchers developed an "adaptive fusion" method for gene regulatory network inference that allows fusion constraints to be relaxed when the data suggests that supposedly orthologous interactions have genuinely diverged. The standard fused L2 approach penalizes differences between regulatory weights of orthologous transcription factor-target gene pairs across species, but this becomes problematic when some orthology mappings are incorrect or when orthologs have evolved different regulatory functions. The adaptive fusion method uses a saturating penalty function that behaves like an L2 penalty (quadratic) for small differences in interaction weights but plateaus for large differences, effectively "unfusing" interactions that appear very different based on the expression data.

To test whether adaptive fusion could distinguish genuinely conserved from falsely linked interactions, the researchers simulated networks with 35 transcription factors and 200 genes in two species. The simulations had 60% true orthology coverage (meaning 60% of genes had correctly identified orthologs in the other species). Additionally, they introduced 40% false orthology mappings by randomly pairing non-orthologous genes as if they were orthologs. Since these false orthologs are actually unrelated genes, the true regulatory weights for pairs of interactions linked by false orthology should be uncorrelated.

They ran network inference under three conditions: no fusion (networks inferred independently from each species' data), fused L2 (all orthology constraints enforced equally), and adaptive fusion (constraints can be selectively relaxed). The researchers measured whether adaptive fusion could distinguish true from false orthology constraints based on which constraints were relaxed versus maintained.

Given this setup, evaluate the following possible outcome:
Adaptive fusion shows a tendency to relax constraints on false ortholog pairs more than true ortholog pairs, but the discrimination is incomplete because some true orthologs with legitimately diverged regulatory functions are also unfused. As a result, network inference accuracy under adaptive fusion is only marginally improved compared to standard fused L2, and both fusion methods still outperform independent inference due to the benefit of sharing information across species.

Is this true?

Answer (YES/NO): NO